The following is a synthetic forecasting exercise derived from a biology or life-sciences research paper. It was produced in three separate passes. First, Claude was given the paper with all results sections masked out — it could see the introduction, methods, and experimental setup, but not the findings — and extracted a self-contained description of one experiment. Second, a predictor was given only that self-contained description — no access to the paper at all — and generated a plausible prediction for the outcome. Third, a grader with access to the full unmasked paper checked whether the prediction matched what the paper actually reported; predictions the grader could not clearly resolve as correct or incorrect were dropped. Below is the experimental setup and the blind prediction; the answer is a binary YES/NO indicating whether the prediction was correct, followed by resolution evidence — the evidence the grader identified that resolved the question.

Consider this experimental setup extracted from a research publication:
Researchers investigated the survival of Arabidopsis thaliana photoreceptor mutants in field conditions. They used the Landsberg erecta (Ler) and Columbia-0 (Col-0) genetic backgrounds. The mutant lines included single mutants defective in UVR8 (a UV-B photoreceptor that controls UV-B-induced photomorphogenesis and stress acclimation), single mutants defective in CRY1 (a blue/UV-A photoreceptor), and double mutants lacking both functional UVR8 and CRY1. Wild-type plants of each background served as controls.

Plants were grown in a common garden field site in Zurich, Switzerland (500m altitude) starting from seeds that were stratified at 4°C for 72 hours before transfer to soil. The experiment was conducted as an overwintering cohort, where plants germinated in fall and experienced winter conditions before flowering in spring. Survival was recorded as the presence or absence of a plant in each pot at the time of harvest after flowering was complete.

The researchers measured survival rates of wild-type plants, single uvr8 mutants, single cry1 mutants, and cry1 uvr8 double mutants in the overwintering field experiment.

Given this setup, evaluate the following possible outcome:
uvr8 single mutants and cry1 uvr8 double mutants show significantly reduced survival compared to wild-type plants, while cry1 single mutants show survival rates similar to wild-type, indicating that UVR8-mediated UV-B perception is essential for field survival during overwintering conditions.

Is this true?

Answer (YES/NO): NO